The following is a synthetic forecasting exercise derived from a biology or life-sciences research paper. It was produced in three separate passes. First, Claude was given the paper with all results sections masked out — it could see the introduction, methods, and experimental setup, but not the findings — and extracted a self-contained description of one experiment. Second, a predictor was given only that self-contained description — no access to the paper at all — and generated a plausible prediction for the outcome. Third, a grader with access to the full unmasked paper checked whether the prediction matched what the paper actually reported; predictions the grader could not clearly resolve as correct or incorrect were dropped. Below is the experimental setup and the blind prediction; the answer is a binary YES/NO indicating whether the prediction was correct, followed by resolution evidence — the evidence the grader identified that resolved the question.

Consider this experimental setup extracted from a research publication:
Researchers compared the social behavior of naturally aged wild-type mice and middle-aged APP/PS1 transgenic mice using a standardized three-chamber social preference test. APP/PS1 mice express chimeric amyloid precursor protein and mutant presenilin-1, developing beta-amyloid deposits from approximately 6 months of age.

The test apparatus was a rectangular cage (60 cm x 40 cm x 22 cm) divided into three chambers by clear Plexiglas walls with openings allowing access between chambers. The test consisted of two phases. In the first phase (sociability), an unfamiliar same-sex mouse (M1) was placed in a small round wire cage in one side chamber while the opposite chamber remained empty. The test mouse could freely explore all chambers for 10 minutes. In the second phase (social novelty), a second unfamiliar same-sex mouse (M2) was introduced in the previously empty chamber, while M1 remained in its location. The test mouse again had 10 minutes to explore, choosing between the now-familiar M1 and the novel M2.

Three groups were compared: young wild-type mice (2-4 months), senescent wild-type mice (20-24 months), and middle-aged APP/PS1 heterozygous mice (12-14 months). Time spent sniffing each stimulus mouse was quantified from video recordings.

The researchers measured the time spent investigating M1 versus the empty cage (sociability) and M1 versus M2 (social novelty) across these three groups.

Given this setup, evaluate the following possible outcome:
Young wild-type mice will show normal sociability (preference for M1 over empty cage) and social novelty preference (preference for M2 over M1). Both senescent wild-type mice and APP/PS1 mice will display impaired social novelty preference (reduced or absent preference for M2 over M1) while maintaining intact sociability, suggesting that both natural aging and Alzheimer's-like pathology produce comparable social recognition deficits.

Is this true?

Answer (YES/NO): NO